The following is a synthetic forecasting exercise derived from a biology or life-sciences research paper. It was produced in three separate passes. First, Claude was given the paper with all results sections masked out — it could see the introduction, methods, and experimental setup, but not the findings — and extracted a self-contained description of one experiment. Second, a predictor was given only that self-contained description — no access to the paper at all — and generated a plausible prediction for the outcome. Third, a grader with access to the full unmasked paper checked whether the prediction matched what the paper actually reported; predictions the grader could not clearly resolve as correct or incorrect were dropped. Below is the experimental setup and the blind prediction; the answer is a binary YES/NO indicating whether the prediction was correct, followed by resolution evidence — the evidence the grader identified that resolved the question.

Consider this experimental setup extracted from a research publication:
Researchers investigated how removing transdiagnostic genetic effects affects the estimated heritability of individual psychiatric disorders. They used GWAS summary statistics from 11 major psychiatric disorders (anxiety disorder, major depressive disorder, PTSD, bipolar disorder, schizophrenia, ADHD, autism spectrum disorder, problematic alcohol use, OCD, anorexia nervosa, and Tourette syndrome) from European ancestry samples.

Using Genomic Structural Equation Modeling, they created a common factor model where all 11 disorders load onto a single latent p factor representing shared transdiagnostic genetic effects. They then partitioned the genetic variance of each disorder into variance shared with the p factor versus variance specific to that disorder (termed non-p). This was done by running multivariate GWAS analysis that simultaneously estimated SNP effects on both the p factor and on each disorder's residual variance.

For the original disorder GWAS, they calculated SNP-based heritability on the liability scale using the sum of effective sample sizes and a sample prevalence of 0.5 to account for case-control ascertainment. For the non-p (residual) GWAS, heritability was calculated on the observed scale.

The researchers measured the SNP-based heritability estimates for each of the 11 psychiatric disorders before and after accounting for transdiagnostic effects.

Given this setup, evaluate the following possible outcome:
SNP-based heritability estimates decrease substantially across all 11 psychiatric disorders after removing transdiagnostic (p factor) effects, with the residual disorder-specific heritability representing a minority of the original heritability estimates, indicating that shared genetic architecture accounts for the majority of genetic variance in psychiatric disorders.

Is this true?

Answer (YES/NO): NO